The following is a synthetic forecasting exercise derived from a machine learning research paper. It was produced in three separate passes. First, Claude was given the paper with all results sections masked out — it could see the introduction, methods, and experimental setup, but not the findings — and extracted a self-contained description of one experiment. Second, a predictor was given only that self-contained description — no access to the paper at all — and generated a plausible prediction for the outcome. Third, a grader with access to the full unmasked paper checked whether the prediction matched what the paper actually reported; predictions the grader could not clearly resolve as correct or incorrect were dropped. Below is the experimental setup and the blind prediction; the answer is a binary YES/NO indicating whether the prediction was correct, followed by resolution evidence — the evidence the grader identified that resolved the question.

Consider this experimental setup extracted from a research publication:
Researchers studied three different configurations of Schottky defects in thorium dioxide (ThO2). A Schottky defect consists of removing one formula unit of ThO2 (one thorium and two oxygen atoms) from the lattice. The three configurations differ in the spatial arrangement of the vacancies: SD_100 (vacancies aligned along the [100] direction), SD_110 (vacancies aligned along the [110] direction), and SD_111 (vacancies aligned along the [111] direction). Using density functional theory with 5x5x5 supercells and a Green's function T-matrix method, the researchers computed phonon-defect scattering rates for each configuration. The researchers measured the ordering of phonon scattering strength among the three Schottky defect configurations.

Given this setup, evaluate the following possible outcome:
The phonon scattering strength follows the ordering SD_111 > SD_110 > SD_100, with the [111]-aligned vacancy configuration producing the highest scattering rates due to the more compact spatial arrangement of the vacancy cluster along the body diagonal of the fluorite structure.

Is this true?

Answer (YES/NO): YES